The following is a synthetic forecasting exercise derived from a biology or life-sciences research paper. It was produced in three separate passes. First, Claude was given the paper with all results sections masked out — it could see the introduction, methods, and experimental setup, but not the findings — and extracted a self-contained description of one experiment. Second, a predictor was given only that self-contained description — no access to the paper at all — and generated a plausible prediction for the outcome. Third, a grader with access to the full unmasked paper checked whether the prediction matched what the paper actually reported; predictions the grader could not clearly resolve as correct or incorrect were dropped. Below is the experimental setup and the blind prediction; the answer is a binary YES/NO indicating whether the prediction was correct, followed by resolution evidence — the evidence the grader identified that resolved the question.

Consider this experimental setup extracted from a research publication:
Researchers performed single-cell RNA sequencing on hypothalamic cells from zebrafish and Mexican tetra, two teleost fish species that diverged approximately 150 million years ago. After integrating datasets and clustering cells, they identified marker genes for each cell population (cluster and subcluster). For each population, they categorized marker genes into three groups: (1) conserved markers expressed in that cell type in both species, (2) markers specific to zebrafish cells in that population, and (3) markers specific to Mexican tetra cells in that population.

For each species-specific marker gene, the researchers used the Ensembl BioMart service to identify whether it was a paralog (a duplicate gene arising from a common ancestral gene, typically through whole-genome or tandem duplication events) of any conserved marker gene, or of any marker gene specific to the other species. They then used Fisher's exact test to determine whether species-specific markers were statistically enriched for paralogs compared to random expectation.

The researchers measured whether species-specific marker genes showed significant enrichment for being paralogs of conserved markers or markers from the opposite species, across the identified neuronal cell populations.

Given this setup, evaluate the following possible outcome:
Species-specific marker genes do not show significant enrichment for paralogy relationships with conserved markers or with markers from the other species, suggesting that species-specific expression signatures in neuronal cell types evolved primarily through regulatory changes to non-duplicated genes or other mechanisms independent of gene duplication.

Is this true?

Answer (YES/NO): NO